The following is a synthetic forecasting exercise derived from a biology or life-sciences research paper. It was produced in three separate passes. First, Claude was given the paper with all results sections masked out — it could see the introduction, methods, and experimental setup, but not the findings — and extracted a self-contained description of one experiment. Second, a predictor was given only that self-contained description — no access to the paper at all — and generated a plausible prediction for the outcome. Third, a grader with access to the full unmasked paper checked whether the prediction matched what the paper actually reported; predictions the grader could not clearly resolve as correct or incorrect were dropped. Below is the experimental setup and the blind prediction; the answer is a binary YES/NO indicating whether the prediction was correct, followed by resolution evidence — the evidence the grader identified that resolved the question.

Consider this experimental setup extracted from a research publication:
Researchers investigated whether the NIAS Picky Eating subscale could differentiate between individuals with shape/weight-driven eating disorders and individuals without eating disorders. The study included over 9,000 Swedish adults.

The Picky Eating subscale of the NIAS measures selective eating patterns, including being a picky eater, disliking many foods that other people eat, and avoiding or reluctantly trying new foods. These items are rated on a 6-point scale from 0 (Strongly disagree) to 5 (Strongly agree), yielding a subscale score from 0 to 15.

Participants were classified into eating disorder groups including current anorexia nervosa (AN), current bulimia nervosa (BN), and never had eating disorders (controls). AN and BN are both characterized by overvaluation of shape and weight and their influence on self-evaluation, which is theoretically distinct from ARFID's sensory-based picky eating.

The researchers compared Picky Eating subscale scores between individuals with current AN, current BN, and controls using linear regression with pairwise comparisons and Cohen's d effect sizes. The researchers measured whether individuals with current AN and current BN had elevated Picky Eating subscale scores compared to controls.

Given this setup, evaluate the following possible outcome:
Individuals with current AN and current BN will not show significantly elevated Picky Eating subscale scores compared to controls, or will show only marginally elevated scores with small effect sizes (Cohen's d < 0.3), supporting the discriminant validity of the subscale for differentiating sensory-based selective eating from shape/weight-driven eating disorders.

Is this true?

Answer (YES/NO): NO